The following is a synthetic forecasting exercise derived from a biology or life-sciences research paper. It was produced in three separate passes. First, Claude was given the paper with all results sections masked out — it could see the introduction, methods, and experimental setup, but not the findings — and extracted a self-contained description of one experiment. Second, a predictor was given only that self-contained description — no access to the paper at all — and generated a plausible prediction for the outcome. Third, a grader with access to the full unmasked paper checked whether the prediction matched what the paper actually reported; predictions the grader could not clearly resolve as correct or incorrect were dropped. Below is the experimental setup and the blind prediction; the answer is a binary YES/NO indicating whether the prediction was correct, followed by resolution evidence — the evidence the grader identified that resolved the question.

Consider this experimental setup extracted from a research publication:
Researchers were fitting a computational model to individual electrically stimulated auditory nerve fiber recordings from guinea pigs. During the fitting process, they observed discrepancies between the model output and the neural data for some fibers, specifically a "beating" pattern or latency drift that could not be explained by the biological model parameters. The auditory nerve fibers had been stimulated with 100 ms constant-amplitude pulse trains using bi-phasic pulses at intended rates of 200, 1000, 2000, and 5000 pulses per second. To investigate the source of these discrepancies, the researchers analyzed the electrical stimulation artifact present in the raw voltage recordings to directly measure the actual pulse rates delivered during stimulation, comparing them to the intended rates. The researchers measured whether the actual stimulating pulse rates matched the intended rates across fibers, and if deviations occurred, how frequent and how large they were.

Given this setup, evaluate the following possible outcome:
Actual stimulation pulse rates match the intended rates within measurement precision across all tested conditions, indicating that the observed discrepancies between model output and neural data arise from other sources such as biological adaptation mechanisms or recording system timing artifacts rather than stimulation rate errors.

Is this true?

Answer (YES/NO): NO